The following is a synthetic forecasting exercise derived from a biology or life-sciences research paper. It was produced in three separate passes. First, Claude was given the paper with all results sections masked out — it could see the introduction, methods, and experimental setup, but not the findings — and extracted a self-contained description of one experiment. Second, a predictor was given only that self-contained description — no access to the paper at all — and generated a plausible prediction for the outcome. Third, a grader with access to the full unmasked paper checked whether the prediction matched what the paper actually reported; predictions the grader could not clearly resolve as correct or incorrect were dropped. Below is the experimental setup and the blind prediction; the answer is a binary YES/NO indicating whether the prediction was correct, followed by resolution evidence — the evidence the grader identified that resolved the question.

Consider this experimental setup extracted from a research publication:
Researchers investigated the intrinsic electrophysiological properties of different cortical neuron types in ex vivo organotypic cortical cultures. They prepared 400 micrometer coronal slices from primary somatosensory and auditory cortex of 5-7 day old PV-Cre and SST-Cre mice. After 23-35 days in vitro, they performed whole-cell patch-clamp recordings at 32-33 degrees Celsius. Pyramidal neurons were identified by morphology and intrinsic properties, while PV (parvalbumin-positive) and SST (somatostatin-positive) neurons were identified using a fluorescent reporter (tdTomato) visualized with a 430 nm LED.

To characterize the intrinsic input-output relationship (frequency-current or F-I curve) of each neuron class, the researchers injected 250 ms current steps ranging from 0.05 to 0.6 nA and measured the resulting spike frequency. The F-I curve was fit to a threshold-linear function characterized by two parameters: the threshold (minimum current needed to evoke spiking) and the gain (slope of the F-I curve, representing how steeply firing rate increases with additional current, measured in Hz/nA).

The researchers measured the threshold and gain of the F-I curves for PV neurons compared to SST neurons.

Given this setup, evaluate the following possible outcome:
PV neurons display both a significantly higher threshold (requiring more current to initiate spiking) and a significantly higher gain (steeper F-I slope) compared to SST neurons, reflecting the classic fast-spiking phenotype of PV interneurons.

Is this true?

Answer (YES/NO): YES